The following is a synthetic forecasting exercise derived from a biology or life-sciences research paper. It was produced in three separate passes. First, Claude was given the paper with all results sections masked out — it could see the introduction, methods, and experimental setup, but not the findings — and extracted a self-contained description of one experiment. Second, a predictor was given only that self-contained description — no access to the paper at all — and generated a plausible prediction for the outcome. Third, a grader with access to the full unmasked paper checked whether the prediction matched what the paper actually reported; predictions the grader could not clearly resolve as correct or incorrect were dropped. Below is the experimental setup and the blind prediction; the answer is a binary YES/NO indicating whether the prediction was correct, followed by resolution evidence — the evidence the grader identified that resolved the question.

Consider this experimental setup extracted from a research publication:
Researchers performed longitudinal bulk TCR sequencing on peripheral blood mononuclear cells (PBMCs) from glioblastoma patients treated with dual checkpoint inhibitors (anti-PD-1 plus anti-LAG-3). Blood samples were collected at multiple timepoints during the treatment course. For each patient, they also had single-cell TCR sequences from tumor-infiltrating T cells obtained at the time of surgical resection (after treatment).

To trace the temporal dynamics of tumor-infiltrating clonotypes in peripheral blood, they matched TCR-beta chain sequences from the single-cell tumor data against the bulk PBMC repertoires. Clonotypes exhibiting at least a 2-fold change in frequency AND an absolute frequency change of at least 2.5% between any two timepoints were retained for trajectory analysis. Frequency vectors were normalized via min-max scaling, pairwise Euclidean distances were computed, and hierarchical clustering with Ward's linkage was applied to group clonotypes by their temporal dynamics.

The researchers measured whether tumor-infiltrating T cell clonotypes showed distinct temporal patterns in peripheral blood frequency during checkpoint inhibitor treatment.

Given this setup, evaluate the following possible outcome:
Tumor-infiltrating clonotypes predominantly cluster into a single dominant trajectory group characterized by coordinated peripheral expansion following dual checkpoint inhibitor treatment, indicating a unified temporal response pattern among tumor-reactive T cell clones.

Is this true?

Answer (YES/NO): NO